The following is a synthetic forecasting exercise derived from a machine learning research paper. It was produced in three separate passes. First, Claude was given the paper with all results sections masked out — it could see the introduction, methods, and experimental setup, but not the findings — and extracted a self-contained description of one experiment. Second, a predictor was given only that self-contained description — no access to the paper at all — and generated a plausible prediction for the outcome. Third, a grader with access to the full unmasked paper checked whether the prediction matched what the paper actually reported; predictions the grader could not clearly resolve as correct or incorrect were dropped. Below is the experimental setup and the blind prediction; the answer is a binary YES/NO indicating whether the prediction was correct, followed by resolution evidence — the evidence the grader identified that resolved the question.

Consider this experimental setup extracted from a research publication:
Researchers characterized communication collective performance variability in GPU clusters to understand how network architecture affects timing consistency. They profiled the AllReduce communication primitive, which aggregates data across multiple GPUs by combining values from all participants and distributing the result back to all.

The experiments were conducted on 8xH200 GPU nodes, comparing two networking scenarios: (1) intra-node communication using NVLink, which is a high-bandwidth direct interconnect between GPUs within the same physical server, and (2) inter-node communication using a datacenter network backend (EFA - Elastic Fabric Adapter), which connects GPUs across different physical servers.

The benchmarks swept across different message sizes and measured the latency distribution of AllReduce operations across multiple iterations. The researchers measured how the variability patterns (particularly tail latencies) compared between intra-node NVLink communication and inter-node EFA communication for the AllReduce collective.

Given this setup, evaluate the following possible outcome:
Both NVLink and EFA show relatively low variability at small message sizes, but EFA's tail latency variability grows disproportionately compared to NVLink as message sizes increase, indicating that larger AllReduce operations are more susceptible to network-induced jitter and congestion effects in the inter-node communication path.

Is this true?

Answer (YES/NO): NO